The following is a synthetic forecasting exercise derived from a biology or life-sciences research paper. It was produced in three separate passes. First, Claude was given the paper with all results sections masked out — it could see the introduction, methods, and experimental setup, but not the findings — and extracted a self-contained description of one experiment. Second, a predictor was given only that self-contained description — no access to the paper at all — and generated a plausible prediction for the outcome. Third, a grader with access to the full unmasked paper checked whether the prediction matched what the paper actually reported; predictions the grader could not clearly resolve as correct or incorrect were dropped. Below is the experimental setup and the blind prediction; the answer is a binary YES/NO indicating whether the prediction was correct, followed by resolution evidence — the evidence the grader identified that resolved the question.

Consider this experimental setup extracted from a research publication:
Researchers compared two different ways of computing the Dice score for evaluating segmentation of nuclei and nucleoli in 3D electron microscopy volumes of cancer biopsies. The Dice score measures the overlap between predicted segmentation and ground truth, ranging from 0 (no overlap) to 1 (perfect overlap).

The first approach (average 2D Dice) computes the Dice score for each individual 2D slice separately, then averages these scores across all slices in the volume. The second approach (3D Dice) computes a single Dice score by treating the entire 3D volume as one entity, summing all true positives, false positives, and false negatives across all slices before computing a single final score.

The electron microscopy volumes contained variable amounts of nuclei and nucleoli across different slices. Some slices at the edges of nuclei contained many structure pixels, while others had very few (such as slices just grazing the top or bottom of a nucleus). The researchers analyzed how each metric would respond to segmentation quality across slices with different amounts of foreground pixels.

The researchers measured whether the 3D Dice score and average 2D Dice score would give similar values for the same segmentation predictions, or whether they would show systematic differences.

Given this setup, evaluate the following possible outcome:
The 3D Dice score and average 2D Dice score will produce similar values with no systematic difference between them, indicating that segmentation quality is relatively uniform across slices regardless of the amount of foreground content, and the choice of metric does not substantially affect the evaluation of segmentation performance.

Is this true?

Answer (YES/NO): NO